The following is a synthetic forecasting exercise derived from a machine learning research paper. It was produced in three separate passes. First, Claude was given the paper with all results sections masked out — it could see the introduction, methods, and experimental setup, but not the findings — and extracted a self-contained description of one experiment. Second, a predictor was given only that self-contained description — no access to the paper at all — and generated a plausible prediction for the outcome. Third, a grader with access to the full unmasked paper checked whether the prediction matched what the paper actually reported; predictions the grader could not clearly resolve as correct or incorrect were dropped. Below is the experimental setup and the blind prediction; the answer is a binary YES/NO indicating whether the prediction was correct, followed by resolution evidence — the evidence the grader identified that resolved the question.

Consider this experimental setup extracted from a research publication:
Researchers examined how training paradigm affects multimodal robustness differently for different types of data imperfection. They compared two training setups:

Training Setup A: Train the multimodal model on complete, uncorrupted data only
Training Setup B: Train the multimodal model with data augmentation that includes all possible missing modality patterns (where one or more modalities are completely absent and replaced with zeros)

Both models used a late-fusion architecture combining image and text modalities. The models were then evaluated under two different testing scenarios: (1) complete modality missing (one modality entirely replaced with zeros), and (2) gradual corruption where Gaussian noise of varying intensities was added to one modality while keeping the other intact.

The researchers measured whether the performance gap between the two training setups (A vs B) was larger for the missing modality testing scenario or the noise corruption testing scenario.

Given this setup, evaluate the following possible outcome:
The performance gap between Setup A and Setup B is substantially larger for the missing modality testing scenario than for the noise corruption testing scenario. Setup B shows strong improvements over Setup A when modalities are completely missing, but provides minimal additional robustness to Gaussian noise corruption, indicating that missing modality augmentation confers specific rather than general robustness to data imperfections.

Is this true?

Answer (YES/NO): NO